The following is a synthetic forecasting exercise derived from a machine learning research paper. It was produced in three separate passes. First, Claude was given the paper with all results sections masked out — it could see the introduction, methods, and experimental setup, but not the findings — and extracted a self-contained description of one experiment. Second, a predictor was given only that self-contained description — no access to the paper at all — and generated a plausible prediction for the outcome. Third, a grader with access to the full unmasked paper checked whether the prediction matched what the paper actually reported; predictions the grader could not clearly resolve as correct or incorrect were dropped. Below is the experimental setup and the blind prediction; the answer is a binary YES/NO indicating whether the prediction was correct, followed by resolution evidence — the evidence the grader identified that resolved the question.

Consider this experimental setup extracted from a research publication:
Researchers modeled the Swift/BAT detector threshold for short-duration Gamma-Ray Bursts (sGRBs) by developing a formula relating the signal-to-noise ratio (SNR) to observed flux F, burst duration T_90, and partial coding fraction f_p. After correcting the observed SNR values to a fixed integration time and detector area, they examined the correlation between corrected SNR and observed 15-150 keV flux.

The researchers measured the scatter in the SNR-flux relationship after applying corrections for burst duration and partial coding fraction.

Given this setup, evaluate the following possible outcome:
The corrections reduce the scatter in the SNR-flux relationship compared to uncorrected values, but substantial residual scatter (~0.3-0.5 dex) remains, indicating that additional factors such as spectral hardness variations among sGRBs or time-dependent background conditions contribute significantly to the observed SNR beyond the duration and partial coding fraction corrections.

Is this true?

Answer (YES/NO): NO